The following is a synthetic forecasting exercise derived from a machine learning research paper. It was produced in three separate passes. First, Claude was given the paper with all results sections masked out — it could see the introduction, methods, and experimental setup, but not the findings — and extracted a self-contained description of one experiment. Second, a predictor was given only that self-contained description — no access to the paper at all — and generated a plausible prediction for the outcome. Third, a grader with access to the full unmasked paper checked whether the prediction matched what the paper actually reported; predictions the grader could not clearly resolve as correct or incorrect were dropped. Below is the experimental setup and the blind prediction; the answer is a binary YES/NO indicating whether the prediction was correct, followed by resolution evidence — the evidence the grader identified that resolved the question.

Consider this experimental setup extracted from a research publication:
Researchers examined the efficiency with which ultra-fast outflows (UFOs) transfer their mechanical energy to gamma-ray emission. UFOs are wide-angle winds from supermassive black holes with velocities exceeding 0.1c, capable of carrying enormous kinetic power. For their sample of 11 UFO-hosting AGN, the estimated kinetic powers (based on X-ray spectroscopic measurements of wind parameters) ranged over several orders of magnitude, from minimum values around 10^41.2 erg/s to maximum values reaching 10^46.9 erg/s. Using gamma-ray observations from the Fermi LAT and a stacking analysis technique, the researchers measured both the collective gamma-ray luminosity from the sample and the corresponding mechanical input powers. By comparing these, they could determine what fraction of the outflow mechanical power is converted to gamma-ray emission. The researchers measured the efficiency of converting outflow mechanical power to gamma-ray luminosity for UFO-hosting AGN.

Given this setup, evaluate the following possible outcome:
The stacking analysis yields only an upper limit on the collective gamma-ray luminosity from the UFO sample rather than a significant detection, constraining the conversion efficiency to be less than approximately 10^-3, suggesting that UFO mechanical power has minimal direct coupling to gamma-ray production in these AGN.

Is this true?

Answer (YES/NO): NO